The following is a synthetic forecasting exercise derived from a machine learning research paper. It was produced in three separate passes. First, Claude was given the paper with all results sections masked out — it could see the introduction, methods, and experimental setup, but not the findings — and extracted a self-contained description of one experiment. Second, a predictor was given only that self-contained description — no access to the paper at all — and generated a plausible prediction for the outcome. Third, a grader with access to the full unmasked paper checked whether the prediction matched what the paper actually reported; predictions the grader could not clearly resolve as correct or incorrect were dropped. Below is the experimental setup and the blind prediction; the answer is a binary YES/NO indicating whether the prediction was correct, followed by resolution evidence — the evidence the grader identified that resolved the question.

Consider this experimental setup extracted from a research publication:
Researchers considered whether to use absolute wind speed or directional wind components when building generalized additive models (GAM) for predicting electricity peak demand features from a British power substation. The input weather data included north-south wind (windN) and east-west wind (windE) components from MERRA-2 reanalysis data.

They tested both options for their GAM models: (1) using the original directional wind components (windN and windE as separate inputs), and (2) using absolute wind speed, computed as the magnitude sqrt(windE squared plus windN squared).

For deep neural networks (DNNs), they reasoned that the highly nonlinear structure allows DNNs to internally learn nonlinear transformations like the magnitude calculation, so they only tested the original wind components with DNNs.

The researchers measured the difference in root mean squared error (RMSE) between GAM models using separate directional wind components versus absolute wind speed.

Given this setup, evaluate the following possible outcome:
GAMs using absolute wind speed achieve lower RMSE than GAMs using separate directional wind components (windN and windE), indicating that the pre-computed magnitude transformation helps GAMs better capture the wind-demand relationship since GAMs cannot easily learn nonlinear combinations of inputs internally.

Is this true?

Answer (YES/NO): NO